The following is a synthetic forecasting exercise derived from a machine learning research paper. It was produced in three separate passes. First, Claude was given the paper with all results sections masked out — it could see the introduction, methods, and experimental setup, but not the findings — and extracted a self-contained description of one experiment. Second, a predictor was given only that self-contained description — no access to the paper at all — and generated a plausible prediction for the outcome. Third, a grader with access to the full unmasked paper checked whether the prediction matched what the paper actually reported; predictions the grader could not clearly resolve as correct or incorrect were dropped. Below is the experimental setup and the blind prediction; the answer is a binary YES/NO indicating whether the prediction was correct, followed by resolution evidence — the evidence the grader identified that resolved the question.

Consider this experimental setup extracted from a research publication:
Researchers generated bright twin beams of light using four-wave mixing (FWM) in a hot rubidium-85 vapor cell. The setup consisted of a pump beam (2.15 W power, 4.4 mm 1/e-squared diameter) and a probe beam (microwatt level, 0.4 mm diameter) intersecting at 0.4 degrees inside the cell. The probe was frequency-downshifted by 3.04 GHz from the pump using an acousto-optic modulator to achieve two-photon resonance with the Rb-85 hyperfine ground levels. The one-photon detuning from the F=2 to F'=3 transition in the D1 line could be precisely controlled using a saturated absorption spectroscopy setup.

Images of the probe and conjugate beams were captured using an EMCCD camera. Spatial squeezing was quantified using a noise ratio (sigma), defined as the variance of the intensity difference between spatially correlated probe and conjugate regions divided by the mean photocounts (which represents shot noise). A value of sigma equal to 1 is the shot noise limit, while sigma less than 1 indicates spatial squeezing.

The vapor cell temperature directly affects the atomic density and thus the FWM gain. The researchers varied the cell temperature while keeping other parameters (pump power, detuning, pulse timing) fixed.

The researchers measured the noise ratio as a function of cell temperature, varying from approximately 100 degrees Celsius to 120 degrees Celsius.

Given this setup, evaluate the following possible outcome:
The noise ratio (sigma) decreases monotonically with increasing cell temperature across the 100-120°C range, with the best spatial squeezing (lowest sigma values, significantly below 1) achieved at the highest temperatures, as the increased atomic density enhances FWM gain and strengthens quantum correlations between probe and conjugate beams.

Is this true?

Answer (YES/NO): NO